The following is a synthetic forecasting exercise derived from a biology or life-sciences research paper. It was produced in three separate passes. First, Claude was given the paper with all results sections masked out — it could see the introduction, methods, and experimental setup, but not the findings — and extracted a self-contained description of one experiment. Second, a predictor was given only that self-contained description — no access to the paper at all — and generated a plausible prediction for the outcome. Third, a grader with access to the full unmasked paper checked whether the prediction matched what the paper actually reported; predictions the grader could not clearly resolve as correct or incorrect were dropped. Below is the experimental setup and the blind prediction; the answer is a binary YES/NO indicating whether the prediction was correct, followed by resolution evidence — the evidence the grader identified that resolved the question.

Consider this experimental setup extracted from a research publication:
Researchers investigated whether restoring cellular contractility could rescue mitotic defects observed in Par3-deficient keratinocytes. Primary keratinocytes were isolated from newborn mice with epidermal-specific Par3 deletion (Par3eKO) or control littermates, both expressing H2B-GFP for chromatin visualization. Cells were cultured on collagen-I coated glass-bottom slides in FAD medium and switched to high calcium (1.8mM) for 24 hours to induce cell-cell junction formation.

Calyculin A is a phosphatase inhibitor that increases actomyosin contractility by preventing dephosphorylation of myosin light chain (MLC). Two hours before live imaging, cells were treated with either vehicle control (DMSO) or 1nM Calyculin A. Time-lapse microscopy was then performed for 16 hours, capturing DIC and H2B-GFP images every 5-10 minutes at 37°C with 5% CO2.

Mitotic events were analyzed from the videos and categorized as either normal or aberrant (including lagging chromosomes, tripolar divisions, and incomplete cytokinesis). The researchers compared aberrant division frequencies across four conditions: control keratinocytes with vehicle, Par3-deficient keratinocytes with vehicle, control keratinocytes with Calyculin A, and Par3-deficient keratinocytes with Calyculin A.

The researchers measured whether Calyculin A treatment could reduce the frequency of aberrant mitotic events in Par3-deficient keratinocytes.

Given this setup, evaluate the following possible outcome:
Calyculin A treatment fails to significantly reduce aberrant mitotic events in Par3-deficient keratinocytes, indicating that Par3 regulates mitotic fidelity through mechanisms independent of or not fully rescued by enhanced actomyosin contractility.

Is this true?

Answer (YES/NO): NO